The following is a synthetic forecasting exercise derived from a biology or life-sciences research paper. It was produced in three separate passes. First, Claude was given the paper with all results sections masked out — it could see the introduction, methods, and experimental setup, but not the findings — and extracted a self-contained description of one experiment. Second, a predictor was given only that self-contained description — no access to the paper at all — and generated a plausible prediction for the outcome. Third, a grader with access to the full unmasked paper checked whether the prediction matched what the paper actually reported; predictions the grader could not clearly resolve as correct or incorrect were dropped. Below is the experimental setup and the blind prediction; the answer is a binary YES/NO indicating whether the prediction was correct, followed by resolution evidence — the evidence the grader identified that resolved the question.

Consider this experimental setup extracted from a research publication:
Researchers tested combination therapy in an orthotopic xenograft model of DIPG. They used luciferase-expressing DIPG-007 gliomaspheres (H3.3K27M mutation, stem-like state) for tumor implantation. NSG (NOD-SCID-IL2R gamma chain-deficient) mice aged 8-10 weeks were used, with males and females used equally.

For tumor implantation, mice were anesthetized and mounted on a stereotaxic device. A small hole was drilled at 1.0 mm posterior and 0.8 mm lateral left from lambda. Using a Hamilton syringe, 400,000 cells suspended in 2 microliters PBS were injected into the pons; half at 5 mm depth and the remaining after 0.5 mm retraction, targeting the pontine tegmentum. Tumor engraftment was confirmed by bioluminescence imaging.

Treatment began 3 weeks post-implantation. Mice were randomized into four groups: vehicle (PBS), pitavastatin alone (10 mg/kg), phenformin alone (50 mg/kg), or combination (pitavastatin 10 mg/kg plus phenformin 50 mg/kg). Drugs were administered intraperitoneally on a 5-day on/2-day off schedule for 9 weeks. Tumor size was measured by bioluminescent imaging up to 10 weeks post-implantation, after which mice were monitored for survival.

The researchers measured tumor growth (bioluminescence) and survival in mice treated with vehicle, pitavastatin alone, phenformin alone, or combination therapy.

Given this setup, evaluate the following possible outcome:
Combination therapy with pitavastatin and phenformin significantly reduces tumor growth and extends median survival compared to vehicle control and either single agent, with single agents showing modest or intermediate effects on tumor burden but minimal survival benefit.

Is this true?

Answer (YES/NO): NO